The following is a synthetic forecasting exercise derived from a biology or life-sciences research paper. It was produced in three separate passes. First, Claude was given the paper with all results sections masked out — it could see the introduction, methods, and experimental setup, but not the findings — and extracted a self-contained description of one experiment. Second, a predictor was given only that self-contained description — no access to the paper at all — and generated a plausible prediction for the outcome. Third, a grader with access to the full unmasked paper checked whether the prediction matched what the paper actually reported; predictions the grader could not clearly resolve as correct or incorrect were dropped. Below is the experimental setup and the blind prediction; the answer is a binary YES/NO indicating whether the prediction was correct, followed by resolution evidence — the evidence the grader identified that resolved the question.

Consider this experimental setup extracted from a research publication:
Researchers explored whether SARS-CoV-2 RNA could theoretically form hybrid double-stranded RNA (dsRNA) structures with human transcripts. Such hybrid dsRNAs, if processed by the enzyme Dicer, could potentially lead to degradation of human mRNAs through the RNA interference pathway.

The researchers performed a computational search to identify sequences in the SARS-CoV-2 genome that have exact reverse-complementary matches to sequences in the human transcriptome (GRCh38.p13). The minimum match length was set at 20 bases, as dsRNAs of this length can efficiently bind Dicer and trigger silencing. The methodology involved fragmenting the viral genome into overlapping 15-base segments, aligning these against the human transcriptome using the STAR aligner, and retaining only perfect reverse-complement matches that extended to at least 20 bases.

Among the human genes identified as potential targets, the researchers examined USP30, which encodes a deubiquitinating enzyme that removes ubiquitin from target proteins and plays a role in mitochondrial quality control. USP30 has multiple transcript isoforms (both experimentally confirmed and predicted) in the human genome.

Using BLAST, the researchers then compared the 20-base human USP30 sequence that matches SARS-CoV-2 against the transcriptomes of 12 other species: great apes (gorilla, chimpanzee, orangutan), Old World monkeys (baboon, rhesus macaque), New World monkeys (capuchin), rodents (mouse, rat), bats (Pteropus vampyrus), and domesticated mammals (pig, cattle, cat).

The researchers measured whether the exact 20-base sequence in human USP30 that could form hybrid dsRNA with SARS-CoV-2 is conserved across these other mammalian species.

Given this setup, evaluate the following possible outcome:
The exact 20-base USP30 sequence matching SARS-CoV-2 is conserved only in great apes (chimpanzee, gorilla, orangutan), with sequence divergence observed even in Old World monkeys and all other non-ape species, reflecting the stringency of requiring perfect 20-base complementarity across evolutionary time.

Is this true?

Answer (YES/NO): NO